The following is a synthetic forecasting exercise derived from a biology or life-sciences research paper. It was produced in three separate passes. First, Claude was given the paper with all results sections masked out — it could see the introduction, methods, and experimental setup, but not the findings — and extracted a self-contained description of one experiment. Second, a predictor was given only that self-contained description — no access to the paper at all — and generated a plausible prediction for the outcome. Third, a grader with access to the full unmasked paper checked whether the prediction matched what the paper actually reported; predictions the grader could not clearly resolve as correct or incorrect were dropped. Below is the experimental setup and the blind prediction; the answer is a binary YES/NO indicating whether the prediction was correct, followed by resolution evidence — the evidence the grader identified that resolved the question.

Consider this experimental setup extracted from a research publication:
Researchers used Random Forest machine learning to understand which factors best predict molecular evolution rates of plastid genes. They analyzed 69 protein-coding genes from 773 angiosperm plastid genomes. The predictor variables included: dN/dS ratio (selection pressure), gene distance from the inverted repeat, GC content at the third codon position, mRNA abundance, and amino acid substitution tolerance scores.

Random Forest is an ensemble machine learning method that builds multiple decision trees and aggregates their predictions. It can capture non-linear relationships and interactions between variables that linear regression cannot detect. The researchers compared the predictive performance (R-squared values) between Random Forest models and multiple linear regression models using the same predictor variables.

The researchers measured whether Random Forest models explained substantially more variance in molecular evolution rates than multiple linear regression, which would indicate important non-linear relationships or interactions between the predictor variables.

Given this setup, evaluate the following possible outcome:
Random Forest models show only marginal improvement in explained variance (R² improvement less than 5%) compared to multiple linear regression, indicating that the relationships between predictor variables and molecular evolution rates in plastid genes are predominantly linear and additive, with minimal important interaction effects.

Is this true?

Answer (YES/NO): NO